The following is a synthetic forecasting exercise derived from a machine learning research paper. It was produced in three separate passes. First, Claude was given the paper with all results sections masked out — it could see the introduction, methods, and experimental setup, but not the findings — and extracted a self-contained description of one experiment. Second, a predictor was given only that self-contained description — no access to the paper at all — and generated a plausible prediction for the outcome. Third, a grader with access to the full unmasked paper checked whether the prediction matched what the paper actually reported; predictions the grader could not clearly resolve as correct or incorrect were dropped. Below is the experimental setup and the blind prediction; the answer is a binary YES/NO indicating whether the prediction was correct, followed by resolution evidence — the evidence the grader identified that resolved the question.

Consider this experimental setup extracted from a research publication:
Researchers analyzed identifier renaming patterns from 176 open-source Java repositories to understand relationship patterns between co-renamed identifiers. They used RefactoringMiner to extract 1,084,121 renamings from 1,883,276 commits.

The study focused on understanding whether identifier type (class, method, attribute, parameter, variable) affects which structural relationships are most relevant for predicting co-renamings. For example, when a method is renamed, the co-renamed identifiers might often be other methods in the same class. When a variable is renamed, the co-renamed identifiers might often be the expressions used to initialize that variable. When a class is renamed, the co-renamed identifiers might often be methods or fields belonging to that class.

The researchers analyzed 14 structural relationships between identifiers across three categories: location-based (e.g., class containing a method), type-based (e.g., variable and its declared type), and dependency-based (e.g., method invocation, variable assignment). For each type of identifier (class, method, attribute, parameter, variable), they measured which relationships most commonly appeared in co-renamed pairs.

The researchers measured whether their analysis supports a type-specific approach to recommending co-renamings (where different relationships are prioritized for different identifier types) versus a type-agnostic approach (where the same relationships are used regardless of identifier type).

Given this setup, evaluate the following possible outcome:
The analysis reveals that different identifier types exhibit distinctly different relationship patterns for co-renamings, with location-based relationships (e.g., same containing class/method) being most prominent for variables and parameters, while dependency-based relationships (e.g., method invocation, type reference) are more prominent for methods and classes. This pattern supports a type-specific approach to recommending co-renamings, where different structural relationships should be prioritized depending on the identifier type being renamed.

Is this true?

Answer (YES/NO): NO